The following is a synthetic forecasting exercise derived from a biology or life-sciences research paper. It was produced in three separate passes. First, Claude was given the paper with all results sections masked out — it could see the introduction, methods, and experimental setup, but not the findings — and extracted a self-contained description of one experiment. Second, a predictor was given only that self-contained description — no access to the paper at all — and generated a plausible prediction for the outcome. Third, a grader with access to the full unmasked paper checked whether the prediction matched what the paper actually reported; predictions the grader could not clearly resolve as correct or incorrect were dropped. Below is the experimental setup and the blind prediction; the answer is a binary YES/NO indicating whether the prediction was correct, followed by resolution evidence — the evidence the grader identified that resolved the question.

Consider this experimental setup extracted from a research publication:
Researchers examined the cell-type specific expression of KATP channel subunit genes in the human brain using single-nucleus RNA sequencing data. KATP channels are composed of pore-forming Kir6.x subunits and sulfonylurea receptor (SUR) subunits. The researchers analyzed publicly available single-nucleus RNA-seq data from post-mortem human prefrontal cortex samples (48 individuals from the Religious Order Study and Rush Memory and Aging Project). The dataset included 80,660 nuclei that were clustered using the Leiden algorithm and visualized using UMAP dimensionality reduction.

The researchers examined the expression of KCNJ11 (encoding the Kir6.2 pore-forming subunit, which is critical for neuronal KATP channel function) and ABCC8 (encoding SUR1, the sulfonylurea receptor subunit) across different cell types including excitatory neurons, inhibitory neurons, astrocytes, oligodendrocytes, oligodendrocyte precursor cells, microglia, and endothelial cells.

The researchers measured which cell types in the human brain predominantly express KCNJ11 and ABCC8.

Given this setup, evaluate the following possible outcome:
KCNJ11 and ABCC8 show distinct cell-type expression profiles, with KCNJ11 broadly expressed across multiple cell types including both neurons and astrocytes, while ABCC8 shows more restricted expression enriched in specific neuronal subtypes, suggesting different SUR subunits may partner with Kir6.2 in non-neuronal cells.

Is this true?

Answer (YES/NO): NO